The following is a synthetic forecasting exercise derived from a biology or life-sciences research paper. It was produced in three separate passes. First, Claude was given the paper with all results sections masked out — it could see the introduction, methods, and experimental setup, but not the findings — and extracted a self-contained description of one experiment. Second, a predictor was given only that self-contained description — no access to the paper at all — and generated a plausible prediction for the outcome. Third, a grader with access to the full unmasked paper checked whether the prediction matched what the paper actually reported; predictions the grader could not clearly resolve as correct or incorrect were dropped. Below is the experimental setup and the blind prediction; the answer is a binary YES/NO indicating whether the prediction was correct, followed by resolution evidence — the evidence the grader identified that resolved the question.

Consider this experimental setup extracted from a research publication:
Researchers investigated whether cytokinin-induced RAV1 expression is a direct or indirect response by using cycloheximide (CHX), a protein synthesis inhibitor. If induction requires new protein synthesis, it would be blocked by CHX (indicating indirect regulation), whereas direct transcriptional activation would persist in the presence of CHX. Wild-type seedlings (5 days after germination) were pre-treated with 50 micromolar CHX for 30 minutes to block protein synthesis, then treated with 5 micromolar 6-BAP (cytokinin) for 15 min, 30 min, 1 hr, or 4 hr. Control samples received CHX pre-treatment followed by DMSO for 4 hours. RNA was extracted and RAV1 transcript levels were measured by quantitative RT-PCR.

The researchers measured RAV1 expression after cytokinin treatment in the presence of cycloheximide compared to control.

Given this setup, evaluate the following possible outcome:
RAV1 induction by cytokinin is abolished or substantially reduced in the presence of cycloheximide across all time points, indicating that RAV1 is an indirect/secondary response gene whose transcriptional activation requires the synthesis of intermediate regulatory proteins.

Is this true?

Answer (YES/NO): YES